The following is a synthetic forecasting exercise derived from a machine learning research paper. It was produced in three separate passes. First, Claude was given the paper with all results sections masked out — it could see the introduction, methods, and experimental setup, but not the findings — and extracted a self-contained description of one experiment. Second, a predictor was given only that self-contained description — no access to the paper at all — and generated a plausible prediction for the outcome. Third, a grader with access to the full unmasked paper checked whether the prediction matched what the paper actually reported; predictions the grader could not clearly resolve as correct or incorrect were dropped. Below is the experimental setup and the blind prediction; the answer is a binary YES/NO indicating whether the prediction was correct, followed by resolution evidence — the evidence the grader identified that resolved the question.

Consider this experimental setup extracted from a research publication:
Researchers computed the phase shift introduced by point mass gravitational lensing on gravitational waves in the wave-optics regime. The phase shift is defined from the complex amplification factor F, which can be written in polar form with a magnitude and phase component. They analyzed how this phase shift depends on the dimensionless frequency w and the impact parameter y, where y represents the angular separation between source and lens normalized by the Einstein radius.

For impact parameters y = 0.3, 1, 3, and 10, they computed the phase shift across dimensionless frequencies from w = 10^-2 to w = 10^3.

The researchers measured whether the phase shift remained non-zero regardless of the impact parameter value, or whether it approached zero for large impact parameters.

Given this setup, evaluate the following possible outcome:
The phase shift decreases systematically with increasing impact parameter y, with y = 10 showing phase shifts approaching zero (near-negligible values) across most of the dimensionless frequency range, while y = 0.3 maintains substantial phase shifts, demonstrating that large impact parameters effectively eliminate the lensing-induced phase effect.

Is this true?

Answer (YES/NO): NO